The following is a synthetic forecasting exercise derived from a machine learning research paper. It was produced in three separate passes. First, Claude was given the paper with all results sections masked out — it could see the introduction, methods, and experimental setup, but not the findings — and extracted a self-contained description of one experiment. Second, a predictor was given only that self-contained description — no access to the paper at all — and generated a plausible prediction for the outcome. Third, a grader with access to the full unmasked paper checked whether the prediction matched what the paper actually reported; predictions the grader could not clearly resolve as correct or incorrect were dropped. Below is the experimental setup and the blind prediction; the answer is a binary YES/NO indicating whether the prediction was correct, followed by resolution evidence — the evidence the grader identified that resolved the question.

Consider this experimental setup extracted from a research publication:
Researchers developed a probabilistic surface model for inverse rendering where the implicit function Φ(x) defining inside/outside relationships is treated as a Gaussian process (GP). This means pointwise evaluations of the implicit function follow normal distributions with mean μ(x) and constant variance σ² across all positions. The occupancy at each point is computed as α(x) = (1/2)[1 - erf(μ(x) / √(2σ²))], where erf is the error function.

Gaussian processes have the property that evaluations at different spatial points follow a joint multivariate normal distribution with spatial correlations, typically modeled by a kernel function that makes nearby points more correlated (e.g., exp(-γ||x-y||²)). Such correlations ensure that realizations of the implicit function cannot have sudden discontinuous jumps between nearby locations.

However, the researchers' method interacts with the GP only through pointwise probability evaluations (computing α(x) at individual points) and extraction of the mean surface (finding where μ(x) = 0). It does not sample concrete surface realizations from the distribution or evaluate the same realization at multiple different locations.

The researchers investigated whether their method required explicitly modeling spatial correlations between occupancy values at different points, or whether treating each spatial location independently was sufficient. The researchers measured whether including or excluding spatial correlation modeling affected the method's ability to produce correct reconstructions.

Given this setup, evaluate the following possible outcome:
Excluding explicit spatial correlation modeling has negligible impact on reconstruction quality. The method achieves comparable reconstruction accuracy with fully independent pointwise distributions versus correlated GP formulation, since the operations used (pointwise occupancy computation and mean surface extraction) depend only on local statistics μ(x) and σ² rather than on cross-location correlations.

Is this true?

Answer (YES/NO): YES